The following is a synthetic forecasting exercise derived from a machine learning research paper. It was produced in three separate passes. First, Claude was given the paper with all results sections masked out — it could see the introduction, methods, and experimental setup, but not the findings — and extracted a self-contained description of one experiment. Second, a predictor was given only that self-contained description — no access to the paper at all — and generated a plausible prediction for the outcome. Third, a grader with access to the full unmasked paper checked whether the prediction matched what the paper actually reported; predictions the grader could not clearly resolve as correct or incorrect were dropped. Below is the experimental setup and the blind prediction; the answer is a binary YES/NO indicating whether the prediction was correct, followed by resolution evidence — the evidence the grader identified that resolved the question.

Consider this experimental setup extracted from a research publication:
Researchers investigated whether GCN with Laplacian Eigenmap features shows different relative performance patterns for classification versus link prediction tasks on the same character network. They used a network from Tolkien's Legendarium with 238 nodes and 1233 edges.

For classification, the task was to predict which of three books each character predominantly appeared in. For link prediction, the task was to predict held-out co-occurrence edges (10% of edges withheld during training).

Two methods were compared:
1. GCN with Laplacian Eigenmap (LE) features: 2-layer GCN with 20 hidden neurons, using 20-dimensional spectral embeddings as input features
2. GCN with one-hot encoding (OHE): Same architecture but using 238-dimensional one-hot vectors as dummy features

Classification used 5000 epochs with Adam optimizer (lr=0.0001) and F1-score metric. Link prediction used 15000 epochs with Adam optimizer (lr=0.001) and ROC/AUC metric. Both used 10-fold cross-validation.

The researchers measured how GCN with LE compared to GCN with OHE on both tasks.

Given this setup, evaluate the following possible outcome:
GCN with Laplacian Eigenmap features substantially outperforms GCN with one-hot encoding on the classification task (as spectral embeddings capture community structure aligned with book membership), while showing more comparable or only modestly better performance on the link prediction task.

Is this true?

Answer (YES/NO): NO